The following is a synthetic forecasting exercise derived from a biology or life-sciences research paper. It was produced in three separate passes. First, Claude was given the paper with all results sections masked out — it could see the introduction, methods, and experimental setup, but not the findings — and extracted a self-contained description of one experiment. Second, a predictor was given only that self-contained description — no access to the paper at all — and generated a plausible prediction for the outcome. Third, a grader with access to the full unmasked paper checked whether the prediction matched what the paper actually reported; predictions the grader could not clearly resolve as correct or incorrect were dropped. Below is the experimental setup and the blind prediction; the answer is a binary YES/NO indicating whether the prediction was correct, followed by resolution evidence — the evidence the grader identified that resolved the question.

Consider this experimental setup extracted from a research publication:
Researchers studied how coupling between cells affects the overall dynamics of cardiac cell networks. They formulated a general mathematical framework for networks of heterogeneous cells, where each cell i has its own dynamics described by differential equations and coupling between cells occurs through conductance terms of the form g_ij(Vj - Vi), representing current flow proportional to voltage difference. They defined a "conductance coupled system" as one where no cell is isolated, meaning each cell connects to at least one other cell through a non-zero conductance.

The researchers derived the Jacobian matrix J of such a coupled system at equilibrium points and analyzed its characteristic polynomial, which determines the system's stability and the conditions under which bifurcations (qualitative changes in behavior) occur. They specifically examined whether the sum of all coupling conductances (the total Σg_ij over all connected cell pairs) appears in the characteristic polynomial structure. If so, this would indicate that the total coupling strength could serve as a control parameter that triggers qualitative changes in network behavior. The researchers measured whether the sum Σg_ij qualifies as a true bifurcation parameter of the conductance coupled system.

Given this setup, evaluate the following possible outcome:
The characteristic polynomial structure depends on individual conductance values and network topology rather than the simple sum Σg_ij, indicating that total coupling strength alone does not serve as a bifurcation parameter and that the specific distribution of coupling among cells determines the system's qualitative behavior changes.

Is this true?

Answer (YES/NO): NO